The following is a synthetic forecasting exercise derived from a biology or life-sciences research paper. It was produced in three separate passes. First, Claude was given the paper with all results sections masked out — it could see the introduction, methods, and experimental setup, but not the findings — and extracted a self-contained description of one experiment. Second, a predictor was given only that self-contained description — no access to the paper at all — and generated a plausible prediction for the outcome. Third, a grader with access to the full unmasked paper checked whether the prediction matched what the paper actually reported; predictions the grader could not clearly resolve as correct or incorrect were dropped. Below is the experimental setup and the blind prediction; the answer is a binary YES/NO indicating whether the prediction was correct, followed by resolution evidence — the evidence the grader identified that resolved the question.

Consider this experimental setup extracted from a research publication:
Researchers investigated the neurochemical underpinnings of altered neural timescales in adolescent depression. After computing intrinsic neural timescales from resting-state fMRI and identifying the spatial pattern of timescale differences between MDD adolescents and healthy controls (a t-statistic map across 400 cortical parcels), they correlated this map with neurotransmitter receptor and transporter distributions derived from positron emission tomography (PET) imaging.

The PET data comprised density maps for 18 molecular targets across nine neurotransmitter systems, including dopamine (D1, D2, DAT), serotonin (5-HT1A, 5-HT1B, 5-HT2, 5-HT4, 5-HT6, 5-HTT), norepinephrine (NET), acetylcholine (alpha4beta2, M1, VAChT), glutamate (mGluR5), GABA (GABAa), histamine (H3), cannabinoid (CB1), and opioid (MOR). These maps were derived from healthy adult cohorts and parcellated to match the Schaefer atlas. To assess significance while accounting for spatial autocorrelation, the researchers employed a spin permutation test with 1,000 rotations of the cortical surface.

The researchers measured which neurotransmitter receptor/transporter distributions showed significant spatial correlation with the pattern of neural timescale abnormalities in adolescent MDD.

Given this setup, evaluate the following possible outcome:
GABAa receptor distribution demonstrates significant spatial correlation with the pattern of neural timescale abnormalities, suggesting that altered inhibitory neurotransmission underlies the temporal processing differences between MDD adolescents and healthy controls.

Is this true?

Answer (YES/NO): NO